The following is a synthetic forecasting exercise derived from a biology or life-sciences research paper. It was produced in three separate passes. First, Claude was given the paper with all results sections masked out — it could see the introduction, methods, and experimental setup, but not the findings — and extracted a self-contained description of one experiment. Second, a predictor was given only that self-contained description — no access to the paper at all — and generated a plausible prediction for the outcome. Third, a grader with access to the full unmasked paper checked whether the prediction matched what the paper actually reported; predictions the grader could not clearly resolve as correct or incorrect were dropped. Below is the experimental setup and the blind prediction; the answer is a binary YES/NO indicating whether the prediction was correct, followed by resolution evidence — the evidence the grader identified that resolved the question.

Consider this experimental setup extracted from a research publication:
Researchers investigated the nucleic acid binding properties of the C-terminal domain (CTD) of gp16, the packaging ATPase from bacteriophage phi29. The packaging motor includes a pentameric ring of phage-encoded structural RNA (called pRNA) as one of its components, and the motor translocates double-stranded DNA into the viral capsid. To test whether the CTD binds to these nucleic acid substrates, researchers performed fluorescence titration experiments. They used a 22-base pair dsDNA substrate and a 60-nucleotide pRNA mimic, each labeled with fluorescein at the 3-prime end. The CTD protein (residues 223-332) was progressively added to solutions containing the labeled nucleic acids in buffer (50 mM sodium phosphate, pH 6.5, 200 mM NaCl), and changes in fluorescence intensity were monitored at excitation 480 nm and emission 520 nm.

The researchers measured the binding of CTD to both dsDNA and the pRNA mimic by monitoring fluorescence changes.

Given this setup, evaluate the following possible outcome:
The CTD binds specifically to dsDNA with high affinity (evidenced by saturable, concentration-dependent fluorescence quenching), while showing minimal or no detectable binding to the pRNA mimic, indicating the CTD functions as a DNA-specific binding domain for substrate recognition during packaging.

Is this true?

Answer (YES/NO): NO